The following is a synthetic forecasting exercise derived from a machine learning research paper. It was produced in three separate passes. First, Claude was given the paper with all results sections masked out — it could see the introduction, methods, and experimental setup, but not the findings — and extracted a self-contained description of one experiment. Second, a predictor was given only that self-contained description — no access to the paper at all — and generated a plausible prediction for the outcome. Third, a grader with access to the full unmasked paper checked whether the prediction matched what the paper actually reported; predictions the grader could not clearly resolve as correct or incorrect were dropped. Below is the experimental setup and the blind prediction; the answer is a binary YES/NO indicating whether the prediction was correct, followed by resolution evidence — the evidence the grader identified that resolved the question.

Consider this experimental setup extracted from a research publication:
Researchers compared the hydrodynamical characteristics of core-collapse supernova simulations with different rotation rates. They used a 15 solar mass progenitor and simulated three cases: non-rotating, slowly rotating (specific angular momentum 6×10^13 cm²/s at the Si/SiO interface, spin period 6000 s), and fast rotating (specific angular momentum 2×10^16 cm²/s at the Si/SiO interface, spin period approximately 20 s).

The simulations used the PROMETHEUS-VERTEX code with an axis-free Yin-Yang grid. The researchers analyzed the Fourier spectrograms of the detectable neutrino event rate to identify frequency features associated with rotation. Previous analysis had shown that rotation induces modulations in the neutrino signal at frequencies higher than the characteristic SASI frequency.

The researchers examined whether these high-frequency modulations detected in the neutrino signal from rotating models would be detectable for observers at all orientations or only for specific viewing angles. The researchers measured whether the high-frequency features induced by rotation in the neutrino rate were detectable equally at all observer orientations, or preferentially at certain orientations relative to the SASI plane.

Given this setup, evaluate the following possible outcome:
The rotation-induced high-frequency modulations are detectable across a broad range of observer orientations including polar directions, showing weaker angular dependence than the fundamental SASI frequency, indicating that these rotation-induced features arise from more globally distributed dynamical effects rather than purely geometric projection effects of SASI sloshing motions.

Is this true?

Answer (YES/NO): NO